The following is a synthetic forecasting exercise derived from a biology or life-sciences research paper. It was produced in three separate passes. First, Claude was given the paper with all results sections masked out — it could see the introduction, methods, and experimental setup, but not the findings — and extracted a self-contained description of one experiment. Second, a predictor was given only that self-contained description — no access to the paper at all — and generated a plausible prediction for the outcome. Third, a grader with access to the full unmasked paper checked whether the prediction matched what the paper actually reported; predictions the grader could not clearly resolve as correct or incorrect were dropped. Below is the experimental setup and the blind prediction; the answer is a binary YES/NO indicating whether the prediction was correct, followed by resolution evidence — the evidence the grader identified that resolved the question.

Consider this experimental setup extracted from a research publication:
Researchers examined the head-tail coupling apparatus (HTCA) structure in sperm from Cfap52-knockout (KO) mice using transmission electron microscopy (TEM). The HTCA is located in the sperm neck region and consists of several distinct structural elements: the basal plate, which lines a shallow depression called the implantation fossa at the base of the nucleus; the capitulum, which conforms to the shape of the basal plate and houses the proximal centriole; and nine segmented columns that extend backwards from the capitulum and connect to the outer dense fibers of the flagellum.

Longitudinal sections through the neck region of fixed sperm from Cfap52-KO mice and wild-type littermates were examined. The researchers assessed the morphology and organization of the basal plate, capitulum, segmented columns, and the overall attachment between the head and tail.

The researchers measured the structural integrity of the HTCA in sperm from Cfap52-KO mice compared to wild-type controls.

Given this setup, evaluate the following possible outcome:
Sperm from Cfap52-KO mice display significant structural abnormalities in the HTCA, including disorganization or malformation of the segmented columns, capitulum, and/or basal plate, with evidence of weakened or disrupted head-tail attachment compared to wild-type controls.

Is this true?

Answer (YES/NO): YES